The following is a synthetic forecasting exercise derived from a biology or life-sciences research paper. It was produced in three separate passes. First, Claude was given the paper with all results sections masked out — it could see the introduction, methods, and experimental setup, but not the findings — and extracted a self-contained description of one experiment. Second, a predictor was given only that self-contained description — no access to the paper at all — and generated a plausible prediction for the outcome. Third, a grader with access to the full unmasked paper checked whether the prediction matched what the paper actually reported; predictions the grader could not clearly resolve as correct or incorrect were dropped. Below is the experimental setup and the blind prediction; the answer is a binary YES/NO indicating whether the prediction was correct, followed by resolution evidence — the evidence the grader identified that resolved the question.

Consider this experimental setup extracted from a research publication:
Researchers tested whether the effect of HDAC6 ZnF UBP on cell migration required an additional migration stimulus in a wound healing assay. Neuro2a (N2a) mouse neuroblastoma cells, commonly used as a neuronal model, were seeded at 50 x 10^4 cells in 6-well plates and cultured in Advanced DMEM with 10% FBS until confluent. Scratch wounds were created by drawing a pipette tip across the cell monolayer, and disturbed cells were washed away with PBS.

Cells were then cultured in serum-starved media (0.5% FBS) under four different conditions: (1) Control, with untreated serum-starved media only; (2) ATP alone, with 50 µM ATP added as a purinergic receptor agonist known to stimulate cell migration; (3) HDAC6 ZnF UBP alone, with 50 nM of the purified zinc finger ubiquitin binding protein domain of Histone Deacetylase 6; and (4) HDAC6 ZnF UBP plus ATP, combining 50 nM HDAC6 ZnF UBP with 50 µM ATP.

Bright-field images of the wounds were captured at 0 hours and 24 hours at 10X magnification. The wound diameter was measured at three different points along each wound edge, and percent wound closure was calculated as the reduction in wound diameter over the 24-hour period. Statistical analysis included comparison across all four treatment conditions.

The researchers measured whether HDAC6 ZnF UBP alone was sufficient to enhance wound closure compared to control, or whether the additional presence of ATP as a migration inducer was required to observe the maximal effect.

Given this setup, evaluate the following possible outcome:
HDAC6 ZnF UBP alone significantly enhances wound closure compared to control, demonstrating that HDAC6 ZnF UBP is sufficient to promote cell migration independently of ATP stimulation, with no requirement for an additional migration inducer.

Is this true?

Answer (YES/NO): NO